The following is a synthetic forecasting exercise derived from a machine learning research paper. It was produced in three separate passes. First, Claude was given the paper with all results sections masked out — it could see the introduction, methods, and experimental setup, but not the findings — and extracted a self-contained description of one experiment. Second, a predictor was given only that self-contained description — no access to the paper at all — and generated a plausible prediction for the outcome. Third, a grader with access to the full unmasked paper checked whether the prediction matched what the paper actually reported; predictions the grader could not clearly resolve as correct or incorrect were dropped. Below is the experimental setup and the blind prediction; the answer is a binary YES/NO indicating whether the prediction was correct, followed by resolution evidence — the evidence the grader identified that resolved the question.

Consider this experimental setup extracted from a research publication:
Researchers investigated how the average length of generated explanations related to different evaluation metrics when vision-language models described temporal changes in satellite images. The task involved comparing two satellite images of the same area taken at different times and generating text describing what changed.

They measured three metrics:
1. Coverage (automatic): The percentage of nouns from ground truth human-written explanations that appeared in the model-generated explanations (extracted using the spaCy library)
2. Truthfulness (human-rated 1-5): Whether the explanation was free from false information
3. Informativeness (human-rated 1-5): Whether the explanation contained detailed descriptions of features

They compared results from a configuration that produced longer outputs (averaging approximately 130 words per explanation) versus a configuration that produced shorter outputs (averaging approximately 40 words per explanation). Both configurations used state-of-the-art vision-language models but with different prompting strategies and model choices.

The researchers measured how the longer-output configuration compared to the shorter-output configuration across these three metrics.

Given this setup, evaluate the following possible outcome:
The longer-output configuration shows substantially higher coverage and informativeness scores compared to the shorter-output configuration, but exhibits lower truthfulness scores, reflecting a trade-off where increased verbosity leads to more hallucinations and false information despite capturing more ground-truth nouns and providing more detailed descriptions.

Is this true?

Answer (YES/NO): NO